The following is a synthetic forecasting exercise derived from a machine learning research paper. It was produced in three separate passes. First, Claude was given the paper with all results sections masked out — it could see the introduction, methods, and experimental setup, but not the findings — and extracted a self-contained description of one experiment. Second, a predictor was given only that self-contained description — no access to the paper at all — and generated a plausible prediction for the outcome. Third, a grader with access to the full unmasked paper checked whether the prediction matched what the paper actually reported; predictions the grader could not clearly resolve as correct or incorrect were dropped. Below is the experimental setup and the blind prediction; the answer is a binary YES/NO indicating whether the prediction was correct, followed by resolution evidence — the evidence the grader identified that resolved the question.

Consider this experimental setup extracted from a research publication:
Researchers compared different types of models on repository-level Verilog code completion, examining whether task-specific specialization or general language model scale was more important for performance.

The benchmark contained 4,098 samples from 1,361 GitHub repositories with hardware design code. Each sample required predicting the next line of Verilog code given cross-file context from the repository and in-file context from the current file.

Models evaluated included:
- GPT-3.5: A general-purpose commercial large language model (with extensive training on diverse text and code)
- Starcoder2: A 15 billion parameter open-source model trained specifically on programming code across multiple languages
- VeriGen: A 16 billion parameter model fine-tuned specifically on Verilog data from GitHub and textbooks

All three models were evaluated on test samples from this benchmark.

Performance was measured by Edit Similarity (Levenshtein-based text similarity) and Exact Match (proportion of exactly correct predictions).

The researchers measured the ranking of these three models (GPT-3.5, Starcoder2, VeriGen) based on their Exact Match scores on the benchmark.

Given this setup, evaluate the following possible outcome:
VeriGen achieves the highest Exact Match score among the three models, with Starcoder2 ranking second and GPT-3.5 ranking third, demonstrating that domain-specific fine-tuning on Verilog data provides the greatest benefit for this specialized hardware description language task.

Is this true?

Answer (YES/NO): NO